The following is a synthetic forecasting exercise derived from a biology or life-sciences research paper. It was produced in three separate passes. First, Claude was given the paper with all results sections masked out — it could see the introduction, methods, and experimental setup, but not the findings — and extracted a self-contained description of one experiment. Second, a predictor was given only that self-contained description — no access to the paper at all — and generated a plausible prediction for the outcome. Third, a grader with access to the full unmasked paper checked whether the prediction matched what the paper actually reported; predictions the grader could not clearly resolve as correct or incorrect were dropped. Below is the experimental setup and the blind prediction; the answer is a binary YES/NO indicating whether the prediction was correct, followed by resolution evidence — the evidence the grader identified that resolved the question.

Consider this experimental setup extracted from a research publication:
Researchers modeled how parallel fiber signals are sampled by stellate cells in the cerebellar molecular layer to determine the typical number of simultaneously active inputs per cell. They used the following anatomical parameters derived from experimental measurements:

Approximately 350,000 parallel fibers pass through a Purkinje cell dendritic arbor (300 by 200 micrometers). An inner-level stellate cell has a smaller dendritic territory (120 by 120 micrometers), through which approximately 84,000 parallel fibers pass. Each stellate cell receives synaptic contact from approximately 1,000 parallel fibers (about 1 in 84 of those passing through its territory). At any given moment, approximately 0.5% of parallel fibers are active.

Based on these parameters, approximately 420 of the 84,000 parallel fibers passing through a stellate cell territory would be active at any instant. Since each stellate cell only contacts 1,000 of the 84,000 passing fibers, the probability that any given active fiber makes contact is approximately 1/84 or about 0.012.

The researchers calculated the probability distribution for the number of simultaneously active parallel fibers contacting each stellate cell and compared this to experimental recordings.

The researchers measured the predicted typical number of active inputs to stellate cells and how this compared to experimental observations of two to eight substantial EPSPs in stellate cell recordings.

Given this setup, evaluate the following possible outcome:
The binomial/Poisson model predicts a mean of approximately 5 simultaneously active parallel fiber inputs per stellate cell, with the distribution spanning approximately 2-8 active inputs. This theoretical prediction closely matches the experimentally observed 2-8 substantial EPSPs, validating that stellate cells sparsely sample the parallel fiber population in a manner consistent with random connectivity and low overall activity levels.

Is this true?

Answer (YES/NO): YES